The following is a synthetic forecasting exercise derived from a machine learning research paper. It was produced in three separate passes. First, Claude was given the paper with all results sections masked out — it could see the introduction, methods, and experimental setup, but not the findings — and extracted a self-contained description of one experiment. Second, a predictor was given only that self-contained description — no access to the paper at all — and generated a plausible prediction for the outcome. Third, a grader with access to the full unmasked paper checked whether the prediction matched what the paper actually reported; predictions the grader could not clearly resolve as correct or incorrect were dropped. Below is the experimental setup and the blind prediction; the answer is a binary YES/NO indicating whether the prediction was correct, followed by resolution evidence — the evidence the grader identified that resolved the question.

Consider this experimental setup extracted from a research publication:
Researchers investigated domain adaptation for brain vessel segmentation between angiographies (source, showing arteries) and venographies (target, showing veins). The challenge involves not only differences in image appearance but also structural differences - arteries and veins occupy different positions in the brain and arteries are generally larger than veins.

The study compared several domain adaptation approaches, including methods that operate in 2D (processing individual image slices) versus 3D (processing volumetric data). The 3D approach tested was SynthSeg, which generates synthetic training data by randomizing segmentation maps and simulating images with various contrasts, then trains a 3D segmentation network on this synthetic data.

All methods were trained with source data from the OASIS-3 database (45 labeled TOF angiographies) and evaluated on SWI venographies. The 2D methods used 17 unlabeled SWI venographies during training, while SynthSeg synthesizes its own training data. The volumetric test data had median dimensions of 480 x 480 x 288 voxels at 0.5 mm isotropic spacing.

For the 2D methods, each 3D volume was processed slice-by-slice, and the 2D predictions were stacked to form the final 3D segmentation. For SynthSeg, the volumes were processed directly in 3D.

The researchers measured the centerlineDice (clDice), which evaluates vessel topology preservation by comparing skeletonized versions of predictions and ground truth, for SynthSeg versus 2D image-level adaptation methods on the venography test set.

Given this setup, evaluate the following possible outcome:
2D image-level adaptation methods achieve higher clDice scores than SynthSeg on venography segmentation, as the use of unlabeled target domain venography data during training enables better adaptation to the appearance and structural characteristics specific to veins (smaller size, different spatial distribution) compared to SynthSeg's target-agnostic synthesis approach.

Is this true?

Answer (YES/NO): NO